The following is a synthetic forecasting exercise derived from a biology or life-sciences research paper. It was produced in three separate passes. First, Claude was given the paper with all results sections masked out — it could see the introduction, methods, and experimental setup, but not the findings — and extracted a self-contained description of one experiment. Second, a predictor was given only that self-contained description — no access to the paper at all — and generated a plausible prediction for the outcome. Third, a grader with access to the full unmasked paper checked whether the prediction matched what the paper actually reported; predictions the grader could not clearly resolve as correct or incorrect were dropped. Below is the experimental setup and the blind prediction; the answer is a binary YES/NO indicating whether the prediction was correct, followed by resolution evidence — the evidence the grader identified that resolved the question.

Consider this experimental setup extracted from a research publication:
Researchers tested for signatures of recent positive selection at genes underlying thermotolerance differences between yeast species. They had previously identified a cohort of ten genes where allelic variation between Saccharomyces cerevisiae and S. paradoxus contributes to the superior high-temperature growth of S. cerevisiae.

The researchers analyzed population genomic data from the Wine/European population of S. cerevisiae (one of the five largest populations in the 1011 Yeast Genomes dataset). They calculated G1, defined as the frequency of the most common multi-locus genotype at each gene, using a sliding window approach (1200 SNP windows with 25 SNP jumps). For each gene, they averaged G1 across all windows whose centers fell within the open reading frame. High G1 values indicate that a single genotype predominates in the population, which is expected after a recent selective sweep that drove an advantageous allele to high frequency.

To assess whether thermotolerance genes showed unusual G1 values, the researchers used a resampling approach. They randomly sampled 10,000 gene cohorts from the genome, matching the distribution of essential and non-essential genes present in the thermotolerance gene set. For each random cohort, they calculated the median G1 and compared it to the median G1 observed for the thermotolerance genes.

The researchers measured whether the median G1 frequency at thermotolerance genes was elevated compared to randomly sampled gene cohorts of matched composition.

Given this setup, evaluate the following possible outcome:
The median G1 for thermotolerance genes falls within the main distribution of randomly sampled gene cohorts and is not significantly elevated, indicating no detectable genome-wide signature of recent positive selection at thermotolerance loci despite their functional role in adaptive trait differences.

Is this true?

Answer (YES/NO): NO